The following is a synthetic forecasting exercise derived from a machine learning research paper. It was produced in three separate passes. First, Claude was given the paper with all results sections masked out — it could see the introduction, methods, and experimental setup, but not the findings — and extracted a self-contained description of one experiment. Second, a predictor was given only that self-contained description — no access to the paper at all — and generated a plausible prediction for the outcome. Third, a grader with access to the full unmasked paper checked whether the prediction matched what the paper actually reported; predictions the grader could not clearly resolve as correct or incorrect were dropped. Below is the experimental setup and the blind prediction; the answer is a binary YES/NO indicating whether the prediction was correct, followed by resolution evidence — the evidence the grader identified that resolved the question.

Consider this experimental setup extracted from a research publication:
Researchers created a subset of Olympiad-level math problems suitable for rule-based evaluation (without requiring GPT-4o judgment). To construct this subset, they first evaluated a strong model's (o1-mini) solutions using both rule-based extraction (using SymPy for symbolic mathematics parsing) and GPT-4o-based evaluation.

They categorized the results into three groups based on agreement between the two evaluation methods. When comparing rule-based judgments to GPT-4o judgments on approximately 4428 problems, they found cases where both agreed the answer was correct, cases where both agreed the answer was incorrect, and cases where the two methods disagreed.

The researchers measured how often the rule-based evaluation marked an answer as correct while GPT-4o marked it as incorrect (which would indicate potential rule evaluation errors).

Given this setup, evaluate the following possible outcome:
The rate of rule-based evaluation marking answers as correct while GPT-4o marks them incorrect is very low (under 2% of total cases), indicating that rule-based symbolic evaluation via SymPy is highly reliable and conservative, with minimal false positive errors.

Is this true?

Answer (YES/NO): YES